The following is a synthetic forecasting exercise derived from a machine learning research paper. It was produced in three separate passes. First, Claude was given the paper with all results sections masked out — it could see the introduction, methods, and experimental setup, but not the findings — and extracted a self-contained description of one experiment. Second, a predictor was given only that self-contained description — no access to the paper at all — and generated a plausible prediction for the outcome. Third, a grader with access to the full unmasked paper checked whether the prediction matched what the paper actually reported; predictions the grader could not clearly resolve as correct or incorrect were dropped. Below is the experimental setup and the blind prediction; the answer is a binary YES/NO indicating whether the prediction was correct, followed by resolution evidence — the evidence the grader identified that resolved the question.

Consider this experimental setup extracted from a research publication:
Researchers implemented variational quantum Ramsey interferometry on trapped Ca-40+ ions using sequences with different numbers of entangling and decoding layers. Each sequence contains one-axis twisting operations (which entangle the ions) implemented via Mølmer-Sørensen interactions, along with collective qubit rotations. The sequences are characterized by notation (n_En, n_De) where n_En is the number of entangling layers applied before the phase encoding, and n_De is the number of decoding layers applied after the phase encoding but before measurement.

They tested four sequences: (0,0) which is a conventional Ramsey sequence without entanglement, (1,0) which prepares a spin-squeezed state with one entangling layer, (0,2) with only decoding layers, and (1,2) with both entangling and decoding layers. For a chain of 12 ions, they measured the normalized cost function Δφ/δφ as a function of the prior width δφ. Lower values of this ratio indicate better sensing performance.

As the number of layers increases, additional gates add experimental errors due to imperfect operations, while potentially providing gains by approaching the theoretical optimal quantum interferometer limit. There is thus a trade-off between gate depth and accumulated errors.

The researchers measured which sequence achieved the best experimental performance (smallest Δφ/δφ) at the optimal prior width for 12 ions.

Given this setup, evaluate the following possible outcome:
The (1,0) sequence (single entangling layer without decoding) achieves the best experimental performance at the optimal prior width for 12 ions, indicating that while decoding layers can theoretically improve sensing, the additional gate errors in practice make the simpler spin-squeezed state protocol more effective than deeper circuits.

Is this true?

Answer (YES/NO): NO